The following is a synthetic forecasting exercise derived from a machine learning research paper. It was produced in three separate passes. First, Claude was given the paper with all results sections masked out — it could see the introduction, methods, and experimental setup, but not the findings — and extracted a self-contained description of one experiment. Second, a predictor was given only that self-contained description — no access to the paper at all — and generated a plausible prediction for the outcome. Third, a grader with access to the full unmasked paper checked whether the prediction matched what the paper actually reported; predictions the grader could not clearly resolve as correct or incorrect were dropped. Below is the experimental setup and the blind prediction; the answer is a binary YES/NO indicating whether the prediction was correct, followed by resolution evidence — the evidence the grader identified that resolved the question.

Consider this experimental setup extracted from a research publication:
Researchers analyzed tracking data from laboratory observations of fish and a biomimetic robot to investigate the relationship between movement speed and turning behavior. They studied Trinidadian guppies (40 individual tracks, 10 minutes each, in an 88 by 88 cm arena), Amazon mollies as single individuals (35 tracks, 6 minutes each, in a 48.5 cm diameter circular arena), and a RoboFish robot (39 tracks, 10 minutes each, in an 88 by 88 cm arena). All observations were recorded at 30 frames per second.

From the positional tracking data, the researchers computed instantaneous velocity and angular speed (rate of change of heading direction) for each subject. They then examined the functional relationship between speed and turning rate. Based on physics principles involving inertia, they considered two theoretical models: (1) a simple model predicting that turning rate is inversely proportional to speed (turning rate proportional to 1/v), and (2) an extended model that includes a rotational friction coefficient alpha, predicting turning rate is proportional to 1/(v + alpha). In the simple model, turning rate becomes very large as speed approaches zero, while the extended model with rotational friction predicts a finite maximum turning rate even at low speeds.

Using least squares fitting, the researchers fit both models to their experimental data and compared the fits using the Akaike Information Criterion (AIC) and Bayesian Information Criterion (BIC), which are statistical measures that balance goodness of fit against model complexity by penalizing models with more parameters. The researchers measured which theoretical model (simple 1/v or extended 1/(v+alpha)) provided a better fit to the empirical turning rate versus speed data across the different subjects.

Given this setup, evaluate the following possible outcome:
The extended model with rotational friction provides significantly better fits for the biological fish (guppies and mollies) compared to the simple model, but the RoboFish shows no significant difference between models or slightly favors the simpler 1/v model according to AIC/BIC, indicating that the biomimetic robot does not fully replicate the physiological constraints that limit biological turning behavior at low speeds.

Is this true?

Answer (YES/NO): NO